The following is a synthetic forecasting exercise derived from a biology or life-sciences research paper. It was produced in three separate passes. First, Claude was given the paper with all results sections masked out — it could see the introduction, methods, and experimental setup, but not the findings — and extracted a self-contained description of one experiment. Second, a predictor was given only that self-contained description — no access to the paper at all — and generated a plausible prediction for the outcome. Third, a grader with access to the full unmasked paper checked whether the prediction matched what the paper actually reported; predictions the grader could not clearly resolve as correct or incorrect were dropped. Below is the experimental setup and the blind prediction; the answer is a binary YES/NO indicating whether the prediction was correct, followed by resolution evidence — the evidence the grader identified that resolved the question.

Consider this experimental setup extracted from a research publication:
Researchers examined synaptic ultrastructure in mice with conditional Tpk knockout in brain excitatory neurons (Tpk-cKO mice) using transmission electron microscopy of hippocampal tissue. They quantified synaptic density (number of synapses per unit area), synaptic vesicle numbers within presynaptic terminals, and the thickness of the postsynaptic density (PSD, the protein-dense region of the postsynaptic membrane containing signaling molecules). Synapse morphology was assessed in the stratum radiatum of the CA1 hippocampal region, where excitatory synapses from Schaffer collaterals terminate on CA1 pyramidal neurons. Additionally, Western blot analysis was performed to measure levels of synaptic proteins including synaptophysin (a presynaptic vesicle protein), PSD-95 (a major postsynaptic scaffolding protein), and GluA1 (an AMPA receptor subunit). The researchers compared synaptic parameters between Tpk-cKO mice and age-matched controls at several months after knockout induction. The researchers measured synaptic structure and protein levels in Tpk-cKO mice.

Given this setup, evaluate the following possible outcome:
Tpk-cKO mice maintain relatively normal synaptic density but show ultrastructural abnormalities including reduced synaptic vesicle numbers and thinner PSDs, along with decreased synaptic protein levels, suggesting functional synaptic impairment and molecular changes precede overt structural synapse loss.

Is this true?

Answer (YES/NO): NO